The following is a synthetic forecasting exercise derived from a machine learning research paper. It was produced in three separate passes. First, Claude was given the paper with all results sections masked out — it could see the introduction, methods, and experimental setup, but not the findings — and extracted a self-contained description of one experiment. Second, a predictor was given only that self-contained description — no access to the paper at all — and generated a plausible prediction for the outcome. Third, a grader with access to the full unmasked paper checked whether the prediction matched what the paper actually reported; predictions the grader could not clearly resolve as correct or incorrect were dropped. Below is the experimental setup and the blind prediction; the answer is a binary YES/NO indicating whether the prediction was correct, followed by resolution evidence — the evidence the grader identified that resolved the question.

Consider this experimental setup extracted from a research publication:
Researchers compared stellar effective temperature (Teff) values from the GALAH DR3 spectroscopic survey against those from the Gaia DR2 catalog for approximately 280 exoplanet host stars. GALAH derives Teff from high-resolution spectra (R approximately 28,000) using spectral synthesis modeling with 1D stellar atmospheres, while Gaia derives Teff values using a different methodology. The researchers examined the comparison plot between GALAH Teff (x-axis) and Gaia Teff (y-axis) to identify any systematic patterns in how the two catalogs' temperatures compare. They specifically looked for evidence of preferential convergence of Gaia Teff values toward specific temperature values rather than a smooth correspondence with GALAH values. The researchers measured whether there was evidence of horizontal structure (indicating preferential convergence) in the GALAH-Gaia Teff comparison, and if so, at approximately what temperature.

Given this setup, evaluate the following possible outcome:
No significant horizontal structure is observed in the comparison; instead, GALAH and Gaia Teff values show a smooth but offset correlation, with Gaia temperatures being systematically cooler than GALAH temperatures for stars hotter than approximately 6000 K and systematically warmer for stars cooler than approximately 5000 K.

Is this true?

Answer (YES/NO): NO